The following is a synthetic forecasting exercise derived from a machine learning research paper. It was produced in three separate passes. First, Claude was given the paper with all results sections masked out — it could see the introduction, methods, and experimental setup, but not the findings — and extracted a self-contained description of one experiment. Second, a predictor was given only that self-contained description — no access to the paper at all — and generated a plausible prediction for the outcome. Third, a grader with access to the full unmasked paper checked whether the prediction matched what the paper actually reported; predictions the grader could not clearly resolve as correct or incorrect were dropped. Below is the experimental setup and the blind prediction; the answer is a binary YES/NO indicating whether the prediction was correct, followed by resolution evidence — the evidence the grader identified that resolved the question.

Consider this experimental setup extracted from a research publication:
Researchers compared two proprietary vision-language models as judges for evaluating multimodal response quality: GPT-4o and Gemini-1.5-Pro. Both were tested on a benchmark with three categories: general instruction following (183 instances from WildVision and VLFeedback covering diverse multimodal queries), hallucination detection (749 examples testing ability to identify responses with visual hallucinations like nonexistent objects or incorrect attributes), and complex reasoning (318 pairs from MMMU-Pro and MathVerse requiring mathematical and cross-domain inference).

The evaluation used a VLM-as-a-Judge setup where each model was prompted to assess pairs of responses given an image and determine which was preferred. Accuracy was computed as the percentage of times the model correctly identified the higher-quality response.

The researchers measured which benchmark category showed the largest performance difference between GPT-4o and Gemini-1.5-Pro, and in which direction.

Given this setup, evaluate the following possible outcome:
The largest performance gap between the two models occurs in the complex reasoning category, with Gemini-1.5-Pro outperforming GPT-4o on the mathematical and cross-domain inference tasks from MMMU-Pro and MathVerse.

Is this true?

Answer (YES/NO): NO